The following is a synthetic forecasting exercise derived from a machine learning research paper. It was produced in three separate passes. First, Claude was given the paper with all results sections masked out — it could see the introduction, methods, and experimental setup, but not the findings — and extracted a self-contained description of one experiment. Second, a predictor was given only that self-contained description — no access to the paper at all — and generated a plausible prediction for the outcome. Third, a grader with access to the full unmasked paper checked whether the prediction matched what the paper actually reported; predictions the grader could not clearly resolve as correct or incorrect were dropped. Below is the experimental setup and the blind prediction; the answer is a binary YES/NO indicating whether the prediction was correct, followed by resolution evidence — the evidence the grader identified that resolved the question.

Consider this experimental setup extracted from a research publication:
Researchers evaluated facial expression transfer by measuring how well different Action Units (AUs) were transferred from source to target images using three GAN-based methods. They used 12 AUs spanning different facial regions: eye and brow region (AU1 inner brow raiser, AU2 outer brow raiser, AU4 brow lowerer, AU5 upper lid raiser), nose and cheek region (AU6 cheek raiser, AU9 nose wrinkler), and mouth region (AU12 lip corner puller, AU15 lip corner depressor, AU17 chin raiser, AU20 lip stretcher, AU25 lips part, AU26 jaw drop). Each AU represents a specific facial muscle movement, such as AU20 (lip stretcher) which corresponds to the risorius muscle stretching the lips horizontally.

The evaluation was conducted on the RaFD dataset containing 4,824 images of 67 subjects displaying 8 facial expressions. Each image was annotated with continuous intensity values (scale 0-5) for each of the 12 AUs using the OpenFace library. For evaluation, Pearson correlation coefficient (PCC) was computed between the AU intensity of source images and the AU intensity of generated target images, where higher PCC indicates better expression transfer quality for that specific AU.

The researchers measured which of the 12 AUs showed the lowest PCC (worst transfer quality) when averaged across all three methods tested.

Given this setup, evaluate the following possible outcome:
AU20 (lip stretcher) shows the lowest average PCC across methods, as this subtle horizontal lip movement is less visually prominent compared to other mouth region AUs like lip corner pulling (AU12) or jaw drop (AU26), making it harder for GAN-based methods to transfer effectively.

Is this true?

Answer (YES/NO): YES